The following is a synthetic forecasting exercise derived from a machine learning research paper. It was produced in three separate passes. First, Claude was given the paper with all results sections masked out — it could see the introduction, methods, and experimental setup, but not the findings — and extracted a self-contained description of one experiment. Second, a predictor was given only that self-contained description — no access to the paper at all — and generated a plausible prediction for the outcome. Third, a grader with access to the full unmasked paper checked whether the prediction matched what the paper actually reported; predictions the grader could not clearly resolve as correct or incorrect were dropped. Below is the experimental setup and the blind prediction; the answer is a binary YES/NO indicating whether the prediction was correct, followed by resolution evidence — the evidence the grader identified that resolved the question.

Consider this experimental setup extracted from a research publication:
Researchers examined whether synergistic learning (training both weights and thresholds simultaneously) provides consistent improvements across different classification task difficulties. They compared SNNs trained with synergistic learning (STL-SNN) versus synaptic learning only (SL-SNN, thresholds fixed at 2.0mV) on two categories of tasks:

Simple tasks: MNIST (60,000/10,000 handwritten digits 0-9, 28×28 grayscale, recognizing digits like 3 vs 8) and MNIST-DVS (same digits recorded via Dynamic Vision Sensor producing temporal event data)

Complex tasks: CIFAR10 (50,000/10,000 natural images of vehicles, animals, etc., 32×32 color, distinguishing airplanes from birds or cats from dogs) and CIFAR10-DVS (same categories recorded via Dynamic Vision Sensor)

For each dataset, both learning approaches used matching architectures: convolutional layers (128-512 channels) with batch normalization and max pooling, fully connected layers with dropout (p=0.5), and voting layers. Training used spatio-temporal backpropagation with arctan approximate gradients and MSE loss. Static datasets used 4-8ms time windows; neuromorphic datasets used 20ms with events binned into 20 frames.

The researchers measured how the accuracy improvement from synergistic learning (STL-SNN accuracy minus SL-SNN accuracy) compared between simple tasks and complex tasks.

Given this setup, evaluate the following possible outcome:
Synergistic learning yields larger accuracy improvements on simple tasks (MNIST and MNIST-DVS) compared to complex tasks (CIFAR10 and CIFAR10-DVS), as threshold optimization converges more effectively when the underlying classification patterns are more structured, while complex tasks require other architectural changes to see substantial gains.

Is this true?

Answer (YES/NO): NO